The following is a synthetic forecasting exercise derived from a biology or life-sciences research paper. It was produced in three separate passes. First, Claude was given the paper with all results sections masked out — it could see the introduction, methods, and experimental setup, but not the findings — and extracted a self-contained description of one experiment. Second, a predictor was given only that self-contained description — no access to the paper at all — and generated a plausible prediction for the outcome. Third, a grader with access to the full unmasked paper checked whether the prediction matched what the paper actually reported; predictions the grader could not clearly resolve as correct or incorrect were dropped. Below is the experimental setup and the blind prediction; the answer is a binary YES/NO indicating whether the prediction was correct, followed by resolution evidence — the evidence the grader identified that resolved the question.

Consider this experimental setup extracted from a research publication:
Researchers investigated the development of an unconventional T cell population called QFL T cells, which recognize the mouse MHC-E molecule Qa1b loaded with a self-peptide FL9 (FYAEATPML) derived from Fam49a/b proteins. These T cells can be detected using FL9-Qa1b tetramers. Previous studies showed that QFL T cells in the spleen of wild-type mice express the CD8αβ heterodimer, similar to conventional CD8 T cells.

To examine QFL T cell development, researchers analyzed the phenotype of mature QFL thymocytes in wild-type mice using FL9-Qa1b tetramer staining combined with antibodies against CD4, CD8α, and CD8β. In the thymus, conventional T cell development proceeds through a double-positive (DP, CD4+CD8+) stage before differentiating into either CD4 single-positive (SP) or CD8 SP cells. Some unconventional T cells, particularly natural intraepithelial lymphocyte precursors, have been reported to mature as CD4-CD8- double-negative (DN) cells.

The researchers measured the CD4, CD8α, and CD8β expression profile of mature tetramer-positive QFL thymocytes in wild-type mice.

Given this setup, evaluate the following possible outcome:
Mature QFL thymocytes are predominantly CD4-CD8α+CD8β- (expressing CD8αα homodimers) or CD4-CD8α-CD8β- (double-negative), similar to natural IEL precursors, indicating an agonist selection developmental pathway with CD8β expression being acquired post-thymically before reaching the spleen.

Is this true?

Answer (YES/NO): NO